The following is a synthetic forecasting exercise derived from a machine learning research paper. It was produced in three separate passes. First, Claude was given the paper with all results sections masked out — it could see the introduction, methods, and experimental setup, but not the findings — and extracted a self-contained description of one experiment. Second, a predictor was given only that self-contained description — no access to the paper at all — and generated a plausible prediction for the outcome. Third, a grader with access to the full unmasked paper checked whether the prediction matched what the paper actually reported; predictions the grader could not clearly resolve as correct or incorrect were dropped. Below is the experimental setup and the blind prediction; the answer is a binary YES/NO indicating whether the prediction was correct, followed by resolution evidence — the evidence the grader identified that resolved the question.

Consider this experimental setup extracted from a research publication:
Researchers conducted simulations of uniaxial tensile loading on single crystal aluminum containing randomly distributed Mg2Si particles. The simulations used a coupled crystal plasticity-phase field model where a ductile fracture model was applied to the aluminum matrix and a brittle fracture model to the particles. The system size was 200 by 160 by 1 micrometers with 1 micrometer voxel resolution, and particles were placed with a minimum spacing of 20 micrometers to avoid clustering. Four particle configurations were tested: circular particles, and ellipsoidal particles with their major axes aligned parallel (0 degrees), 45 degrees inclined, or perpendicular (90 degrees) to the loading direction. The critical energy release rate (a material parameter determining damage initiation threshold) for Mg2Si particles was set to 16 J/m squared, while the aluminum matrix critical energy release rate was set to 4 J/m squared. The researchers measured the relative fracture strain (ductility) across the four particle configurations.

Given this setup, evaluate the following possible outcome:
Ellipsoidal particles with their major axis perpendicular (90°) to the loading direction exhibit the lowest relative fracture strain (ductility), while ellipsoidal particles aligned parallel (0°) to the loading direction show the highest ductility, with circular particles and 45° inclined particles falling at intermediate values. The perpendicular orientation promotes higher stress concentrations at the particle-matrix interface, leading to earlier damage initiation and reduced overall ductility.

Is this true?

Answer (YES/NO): NO